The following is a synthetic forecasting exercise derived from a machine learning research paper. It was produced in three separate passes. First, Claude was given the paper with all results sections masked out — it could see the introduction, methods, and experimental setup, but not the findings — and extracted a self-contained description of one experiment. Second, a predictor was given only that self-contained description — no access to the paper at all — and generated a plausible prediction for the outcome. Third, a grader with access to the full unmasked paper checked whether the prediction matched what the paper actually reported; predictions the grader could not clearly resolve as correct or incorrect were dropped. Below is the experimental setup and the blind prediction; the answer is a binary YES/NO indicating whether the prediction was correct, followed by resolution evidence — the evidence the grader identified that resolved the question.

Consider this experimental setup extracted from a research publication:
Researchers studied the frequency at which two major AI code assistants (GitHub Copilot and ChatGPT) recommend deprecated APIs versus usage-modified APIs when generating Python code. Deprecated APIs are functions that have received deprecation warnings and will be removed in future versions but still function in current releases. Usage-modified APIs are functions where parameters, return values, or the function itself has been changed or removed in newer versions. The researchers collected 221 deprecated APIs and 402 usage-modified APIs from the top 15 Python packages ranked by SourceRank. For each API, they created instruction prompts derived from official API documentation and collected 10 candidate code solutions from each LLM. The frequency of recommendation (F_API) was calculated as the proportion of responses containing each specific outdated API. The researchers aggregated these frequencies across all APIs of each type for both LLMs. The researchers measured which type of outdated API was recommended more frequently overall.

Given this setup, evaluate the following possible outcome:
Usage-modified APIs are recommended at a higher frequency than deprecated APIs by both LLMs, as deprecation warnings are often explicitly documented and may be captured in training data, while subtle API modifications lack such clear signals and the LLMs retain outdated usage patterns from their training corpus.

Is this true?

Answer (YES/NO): YES